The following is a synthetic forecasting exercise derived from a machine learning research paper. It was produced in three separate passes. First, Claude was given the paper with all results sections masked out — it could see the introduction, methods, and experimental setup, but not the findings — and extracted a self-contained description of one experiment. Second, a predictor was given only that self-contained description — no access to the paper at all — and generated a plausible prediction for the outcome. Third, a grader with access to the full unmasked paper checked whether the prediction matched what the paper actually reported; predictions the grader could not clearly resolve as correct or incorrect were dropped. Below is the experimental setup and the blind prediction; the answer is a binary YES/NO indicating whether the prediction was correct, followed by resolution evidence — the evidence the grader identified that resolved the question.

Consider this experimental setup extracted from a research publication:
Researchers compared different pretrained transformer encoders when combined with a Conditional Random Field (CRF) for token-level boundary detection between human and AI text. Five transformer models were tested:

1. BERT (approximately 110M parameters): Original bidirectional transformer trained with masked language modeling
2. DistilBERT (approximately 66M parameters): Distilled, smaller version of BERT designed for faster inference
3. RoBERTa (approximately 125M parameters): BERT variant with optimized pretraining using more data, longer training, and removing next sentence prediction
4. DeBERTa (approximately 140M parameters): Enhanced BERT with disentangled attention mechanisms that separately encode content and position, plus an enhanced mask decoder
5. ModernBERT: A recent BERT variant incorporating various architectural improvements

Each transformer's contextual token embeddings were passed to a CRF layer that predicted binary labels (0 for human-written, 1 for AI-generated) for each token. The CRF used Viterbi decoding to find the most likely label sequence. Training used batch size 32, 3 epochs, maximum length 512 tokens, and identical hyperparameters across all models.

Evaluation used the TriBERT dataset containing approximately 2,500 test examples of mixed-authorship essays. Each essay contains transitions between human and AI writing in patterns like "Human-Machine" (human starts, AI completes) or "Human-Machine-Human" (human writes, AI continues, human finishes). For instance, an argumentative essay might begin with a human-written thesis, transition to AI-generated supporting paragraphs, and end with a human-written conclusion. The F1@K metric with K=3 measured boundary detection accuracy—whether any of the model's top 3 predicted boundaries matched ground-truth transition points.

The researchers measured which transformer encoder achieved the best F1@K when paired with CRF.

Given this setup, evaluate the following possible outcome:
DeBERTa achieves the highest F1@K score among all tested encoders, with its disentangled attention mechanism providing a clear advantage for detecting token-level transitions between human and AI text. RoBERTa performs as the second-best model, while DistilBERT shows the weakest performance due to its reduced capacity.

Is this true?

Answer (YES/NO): NO